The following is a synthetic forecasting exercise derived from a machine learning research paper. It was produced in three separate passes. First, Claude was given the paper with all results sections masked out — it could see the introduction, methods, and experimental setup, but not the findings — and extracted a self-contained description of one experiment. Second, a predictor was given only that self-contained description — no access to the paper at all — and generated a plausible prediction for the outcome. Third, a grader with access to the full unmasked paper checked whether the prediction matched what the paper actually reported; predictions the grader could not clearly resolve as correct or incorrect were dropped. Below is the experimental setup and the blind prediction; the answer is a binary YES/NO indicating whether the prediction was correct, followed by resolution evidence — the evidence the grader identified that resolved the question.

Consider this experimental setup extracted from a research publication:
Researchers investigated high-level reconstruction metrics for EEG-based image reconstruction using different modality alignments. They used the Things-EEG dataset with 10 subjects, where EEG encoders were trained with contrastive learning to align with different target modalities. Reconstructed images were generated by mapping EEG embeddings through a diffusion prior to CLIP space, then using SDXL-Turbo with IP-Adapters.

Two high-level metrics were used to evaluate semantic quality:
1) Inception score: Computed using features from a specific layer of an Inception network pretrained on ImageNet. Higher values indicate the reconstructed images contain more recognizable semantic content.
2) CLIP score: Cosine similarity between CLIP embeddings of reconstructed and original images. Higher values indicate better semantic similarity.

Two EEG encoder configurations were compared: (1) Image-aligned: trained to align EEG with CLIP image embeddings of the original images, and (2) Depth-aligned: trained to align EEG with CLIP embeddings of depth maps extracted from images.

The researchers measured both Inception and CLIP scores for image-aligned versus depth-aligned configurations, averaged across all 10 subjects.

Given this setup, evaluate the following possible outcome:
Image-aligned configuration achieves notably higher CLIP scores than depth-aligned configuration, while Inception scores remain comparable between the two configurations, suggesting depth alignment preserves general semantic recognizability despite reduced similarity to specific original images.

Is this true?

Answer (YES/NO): NO